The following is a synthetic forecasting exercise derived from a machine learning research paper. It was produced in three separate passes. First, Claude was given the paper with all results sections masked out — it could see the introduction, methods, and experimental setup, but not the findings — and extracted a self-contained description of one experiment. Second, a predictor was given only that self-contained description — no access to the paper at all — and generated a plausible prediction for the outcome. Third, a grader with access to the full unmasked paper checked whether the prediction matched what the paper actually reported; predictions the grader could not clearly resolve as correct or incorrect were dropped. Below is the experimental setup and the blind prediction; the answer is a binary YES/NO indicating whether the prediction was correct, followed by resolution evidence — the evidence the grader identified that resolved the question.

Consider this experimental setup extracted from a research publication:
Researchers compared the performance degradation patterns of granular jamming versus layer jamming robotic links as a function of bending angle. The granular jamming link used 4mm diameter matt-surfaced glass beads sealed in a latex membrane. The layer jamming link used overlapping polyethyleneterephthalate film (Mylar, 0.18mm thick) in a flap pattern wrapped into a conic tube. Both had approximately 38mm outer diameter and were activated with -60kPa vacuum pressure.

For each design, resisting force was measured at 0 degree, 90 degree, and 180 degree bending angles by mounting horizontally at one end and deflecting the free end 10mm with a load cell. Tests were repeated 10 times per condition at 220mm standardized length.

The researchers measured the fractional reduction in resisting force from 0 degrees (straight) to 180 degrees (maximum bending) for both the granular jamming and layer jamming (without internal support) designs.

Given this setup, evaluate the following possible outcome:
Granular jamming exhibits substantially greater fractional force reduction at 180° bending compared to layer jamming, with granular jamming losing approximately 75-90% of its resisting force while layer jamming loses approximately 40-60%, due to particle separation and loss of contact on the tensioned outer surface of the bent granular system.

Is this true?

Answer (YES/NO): NO